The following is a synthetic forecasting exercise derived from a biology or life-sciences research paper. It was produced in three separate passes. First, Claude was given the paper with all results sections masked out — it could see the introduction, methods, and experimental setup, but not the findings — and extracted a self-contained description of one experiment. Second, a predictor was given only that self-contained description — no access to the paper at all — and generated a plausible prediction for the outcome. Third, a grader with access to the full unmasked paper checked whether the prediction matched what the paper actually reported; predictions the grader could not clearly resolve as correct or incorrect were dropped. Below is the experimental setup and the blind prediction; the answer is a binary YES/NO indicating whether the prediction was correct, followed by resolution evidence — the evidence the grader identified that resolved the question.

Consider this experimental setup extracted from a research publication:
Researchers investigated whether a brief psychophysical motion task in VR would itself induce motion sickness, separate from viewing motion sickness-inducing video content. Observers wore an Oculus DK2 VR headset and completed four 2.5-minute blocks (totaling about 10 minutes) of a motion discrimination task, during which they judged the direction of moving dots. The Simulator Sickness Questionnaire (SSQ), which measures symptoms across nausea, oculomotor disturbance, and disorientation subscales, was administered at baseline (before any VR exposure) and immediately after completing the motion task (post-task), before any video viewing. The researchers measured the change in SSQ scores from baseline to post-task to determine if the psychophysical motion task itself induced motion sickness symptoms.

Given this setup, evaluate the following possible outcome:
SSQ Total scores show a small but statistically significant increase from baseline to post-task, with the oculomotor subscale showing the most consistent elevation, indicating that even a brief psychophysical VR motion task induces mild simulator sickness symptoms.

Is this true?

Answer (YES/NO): NO